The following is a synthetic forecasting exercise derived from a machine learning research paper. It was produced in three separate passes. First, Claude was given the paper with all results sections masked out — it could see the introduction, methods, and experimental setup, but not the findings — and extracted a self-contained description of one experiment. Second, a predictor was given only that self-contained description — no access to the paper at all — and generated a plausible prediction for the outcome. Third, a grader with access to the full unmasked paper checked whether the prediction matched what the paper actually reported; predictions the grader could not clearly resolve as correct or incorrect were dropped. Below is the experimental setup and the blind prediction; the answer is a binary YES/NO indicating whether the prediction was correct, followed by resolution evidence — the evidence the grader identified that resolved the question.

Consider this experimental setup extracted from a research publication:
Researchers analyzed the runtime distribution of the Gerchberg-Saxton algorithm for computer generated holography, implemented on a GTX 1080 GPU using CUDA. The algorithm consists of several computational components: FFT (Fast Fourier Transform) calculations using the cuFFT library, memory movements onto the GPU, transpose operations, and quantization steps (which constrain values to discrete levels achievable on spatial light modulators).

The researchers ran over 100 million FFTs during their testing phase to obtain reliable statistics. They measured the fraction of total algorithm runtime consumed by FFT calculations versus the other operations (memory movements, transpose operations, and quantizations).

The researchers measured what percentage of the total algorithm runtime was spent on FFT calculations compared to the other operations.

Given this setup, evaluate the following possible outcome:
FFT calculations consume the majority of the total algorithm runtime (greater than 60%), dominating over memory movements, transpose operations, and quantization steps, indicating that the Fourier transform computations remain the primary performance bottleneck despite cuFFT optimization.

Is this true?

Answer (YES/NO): YES